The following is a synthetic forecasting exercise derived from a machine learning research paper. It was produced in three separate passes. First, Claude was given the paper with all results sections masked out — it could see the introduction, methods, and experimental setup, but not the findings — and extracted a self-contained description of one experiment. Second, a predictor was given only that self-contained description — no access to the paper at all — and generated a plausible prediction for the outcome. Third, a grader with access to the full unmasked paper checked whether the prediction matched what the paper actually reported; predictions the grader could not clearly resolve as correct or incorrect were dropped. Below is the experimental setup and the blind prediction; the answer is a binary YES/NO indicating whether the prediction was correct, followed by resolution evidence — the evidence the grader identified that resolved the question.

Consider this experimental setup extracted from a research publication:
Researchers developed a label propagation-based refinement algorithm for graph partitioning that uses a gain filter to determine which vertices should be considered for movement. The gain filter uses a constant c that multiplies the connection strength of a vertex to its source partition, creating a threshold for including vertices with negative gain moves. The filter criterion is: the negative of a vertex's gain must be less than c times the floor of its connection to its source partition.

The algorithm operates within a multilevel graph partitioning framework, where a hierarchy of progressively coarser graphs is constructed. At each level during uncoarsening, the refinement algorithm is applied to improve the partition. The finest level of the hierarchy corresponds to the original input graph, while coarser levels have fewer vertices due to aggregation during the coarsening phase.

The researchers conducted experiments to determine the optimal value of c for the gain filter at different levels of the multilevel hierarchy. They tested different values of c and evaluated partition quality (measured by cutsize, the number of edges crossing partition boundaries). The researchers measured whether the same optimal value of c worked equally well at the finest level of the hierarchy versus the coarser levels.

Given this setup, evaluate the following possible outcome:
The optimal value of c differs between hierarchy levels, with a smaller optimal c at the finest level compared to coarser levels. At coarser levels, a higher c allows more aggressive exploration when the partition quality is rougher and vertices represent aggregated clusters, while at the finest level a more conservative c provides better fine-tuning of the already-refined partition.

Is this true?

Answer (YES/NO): YES